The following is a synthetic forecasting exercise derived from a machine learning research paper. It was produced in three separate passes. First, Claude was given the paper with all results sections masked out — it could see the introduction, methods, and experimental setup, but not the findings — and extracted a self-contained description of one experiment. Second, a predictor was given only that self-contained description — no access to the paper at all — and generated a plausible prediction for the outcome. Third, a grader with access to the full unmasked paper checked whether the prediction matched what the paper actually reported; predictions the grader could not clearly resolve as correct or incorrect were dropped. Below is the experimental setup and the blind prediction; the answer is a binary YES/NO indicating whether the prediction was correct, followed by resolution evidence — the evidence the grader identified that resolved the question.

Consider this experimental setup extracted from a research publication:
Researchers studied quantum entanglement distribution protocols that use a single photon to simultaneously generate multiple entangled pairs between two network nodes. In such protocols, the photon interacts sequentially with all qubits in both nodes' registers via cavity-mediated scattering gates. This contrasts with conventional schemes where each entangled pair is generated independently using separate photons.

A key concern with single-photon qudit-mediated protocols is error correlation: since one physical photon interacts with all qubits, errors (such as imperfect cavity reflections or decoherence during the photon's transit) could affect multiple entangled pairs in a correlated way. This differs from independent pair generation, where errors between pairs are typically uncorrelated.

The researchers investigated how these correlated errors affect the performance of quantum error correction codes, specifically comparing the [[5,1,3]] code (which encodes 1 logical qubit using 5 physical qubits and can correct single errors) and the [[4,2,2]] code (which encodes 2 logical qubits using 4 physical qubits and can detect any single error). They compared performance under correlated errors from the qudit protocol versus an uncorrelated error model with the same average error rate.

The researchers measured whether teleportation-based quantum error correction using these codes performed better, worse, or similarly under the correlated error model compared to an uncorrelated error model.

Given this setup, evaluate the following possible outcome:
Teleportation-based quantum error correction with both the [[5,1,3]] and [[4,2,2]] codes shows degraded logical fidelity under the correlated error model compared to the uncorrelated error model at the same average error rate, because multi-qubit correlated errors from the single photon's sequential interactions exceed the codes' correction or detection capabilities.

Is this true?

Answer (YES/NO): YES